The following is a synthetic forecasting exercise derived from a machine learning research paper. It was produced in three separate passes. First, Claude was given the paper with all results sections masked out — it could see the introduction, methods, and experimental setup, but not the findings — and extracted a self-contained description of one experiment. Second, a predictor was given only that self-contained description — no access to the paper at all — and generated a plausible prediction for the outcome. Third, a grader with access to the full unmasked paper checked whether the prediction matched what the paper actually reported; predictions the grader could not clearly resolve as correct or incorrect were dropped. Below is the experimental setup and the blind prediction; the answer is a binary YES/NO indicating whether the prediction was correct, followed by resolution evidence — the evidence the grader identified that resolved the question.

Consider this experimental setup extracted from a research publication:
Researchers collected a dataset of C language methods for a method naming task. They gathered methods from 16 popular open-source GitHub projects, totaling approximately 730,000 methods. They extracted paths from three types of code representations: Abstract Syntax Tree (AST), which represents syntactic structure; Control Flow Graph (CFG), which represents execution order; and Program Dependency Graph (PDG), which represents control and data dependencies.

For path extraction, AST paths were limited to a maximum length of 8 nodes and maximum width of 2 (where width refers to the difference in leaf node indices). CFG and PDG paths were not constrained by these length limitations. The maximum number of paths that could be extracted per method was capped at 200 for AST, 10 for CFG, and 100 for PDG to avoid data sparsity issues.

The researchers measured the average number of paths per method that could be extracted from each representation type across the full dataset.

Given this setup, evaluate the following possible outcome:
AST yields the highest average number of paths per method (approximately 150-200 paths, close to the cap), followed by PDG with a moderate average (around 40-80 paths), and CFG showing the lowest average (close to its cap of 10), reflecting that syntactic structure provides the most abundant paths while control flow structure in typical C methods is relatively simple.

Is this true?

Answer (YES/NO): NO